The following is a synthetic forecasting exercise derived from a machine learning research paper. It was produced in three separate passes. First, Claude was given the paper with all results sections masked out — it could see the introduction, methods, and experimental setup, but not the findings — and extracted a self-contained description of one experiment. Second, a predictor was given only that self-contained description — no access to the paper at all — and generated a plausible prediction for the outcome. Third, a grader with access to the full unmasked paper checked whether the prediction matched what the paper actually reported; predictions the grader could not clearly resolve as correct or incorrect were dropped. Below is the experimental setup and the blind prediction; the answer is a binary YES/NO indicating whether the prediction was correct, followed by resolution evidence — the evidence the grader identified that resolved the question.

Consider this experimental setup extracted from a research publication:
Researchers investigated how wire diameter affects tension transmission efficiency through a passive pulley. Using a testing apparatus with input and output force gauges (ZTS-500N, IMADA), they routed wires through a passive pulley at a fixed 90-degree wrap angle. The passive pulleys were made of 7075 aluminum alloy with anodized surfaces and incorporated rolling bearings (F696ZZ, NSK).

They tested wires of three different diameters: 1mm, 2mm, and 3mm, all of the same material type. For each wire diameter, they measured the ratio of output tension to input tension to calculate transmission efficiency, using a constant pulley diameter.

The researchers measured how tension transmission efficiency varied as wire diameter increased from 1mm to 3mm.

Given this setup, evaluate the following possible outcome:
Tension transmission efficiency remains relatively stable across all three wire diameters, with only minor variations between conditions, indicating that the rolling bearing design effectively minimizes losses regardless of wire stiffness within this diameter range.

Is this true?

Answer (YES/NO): NO